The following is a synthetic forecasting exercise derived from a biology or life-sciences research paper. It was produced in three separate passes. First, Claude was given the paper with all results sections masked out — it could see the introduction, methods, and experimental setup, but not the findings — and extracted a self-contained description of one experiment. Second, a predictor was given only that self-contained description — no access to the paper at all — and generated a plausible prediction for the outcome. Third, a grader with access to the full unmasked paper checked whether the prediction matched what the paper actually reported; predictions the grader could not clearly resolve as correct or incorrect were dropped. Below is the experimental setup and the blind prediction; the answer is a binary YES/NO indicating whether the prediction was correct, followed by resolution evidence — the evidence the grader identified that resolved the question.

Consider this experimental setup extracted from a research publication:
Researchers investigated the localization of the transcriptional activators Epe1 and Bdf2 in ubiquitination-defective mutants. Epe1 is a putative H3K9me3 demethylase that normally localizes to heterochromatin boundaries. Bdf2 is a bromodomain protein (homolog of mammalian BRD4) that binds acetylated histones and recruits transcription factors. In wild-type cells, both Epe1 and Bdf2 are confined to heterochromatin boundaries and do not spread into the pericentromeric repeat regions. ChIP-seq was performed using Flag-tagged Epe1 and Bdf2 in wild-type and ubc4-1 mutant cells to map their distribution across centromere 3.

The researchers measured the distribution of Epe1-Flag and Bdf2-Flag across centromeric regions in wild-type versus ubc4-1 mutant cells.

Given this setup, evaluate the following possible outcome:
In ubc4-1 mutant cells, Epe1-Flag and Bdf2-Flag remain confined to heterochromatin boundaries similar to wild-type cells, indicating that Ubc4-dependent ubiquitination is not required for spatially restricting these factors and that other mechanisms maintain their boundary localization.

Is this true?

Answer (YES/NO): NO